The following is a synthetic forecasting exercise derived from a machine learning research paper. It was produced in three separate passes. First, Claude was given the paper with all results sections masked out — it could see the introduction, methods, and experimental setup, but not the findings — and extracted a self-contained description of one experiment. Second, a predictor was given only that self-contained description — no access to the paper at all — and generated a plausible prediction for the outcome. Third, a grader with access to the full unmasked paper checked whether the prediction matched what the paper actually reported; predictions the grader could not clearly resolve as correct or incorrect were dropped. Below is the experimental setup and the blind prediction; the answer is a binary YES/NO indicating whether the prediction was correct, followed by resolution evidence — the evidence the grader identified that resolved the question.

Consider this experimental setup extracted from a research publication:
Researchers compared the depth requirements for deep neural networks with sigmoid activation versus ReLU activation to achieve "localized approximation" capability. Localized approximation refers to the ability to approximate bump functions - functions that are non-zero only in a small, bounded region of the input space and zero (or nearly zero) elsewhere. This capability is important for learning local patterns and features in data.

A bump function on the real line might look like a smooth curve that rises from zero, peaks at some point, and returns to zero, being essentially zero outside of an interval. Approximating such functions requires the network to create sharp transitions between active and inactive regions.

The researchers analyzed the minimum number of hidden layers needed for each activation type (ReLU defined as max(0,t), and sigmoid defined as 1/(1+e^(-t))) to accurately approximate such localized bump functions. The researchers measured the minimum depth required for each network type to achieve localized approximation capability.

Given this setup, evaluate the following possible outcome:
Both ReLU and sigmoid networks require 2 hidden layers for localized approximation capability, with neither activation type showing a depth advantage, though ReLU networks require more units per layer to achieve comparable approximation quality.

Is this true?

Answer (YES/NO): YES